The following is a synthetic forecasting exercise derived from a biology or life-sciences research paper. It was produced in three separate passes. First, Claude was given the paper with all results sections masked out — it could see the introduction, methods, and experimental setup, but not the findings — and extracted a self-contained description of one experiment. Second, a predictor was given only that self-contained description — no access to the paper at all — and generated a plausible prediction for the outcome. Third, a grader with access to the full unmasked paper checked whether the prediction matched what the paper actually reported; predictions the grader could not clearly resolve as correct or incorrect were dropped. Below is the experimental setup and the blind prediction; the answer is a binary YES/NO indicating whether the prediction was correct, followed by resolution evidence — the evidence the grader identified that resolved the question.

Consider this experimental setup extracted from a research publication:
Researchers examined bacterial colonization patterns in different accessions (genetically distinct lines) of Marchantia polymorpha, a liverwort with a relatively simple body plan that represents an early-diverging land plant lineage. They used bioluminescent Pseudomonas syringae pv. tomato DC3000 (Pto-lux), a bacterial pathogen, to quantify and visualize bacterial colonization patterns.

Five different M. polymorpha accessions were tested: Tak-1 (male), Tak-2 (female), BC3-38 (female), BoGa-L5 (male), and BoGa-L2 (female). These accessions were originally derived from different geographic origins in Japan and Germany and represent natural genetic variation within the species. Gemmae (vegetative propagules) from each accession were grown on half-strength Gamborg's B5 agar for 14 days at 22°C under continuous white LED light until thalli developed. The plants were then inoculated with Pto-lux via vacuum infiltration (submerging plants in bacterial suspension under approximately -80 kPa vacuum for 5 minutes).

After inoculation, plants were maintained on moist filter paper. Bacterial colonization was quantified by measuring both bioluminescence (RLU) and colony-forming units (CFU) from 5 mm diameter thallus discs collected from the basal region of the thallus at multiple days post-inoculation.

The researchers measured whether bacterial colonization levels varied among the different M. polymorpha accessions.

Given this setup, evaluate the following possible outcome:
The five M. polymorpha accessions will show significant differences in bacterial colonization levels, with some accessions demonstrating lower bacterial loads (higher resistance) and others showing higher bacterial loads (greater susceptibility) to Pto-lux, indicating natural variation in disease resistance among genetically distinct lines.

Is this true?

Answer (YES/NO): NO